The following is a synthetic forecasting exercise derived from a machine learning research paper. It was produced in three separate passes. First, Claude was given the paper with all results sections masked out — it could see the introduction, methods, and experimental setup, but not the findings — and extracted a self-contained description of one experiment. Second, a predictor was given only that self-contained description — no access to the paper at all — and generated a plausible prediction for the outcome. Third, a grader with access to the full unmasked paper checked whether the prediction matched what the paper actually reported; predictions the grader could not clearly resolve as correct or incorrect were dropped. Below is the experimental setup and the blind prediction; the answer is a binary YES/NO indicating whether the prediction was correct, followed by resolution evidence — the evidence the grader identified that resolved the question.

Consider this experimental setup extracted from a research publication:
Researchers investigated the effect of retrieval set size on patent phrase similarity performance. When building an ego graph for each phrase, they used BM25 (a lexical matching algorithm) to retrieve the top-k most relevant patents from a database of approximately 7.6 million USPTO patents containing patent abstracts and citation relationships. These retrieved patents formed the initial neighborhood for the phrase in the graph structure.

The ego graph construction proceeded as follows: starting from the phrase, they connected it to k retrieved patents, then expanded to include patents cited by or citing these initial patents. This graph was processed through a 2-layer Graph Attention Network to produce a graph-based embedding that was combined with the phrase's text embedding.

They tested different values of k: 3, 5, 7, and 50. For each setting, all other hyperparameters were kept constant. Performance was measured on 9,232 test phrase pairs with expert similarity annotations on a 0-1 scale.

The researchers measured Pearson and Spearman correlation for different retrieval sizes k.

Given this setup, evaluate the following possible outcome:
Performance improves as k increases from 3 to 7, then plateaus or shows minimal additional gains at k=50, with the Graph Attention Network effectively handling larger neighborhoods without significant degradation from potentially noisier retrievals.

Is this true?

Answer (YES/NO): NO